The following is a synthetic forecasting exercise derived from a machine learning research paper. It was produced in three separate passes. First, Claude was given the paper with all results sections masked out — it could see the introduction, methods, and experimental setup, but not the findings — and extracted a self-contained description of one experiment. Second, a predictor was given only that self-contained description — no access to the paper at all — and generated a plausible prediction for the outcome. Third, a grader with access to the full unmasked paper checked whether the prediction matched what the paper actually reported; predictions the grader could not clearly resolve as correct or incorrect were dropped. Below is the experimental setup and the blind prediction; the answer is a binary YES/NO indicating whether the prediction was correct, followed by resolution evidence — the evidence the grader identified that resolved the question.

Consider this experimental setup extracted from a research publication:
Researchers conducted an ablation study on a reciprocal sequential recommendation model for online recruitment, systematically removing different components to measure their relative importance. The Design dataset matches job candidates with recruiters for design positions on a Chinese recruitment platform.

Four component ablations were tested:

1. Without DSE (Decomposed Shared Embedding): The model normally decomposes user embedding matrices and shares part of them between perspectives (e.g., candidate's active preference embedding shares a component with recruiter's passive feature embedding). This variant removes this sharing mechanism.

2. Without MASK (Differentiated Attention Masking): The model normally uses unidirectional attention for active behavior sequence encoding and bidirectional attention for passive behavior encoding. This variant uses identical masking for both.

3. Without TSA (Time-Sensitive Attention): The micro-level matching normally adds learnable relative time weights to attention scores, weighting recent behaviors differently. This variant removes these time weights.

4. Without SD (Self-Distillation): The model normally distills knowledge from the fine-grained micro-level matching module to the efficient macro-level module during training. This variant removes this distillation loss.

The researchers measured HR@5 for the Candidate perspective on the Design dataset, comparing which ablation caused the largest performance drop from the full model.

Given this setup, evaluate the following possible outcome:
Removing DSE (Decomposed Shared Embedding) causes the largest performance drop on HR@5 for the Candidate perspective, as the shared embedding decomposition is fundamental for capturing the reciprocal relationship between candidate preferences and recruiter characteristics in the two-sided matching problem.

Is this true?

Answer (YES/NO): NO